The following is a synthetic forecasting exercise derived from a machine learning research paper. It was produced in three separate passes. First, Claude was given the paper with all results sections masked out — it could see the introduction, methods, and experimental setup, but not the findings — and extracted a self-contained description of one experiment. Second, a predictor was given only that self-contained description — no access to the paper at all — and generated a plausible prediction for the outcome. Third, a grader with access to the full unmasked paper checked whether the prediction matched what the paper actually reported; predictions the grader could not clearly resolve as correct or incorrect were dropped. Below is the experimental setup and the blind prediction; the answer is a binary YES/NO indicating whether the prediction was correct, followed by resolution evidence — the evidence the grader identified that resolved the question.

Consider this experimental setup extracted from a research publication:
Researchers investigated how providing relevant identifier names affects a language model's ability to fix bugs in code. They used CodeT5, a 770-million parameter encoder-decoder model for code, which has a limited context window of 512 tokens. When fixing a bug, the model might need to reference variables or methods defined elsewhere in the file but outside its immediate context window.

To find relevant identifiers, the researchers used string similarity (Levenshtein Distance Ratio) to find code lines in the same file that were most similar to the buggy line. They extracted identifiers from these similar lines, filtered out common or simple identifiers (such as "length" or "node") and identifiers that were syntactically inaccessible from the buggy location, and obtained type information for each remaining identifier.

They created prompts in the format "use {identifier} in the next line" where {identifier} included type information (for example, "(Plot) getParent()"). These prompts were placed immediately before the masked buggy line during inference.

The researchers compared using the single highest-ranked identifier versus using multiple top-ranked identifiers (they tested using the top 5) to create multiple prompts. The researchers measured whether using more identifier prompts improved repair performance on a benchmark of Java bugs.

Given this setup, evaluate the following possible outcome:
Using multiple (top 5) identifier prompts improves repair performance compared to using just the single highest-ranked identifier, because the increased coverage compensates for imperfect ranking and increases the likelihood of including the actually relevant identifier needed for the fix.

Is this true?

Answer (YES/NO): YES